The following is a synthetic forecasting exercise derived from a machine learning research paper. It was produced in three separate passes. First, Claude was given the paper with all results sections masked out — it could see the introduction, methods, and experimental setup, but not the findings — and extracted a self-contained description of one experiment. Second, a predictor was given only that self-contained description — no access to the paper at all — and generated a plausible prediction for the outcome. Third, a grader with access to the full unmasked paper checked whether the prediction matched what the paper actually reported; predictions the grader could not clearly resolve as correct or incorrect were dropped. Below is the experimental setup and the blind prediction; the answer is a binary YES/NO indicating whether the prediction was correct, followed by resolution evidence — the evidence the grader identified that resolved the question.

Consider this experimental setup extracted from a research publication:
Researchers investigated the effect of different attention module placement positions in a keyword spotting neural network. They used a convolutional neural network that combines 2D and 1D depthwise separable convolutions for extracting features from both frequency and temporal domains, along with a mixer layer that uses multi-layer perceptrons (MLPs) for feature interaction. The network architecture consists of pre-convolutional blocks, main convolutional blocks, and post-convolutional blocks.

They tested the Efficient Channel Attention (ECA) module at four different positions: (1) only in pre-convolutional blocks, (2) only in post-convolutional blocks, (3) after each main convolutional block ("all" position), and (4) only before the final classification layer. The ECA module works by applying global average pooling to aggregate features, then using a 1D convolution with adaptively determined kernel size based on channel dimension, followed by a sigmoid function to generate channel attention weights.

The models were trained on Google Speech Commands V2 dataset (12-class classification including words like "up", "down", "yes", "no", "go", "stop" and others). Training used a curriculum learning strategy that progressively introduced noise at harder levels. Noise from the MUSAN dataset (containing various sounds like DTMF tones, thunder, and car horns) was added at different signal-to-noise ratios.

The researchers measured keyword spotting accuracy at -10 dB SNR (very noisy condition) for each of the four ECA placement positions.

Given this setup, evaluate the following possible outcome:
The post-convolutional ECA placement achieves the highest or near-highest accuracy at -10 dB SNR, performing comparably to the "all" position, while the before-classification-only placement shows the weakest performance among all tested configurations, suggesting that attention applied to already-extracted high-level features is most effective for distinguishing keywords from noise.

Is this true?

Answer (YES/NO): NO